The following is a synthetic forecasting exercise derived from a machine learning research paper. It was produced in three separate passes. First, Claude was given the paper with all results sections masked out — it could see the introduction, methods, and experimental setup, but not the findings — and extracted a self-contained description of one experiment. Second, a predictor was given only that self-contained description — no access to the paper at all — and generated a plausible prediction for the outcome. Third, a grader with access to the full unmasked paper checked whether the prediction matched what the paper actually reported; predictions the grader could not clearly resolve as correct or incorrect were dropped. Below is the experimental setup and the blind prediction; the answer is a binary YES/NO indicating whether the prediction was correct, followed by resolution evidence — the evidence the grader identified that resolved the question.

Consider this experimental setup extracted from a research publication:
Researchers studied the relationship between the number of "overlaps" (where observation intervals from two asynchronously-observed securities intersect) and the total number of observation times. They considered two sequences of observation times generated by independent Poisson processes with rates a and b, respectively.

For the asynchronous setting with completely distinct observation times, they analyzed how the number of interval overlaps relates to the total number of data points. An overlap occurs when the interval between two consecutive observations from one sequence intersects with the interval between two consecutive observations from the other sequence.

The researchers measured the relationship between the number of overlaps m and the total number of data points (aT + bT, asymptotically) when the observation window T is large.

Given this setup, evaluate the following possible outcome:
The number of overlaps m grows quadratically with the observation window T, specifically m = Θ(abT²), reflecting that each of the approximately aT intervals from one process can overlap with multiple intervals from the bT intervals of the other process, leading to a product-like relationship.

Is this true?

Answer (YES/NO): NO